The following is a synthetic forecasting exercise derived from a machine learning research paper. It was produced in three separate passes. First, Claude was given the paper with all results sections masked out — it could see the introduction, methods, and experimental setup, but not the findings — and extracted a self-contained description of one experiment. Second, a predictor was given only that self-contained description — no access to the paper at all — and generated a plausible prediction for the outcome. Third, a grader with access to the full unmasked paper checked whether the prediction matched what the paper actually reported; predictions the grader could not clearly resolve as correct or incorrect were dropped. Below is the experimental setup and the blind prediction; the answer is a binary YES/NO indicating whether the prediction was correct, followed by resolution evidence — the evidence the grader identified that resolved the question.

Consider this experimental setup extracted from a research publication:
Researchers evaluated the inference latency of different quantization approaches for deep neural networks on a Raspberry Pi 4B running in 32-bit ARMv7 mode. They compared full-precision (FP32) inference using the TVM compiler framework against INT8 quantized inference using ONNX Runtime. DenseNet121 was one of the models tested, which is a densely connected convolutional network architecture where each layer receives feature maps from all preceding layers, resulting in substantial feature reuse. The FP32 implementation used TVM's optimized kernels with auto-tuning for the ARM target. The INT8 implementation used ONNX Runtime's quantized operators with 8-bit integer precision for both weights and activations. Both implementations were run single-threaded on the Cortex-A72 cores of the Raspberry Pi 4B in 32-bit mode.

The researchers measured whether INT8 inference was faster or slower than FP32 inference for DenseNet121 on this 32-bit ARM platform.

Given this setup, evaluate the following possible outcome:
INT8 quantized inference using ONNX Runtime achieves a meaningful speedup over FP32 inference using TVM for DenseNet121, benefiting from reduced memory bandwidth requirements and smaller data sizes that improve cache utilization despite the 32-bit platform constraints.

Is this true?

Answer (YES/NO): NO